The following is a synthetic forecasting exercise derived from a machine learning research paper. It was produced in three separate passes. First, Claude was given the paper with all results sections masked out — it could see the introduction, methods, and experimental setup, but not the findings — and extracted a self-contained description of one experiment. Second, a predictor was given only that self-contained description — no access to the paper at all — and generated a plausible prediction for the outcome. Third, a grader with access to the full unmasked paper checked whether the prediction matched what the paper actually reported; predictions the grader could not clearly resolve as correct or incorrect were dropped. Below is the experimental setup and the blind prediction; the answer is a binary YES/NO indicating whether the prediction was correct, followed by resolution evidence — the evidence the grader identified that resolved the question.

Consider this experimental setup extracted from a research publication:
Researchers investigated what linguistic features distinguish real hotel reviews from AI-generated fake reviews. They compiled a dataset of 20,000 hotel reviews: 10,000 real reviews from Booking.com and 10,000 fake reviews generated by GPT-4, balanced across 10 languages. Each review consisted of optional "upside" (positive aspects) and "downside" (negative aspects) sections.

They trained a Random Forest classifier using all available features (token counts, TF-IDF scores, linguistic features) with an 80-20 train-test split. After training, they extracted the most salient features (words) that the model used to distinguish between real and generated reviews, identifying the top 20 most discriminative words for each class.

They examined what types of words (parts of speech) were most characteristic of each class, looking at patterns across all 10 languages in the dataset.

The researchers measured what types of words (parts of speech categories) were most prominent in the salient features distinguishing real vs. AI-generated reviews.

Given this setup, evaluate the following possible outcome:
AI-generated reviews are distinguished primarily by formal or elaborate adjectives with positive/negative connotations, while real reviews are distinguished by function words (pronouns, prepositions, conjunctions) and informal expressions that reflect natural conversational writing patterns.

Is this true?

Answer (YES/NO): NO